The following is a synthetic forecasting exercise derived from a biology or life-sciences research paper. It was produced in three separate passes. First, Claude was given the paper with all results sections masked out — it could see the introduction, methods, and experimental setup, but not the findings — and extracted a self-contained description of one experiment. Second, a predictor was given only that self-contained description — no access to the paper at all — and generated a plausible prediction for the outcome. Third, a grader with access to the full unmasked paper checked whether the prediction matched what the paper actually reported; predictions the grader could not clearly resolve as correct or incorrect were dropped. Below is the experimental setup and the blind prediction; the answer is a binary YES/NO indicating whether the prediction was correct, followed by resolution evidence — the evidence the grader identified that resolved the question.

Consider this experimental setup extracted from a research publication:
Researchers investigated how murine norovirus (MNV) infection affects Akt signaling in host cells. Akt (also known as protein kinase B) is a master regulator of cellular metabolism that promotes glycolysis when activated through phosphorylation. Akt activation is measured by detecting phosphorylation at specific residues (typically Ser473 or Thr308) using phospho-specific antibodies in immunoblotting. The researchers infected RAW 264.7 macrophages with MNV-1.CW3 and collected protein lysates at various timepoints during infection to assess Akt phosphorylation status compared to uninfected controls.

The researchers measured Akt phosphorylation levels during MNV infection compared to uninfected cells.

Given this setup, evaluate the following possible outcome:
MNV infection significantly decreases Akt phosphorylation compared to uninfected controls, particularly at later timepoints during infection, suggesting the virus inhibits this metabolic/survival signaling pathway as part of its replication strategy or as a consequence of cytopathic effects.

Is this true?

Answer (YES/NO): NO